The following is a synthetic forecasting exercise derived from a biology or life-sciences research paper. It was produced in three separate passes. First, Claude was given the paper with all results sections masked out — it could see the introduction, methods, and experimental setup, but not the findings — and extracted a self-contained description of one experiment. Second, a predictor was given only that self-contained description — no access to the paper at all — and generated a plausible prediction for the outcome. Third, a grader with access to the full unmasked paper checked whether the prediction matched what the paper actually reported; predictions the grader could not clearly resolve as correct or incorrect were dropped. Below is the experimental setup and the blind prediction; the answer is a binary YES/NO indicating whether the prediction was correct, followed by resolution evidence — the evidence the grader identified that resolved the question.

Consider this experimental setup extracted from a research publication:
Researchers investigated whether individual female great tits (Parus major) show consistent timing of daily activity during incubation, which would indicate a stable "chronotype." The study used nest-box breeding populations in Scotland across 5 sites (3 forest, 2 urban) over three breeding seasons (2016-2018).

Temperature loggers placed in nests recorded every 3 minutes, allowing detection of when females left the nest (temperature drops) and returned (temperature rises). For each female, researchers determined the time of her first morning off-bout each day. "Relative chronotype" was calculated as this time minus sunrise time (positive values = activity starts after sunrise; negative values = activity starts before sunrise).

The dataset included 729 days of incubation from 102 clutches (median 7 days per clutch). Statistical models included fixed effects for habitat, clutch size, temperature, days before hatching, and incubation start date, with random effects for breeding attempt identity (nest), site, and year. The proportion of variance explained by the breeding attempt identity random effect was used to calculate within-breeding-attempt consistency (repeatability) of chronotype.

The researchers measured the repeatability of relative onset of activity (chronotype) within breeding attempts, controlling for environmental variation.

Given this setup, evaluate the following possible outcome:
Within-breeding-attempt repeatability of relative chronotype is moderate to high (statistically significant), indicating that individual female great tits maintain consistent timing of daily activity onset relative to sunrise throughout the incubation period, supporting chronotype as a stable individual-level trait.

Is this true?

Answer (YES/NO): YES